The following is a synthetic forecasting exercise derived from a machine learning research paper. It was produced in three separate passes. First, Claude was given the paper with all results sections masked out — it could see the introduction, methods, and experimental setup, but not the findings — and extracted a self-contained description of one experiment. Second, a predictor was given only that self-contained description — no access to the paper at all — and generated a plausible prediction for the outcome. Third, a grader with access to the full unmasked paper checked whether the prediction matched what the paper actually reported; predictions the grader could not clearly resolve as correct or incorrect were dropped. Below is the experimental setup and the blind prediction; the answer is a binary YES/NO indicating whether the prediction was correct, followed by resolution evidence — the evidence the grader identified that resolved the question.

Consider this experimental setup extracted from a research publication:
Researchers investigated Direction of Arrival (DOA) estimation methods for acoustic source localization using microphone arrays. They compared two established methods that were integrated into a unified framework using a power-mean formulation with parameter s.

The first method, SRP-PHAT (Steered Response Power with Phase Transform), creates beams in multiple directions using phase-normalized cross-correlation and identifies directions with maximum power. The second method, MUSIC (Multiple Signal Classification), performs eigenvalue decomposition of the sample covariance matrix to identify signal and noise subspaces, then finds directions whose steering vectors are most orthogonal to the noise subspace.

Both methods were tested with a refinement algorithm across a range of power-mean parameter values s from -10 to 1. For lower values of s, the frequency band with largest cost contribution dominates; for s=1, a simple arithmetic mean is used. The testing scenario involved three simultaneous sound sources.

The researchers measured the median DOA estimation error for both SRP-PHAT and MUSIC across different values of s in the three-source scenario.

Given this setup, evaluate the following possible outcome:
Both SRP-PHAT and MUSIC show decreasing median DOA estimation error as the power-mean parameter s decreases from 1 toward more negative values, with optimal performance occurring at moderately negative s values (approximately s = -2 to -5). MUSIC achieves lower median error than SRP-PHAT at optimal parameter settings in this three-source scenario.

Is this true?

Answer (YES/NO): NO